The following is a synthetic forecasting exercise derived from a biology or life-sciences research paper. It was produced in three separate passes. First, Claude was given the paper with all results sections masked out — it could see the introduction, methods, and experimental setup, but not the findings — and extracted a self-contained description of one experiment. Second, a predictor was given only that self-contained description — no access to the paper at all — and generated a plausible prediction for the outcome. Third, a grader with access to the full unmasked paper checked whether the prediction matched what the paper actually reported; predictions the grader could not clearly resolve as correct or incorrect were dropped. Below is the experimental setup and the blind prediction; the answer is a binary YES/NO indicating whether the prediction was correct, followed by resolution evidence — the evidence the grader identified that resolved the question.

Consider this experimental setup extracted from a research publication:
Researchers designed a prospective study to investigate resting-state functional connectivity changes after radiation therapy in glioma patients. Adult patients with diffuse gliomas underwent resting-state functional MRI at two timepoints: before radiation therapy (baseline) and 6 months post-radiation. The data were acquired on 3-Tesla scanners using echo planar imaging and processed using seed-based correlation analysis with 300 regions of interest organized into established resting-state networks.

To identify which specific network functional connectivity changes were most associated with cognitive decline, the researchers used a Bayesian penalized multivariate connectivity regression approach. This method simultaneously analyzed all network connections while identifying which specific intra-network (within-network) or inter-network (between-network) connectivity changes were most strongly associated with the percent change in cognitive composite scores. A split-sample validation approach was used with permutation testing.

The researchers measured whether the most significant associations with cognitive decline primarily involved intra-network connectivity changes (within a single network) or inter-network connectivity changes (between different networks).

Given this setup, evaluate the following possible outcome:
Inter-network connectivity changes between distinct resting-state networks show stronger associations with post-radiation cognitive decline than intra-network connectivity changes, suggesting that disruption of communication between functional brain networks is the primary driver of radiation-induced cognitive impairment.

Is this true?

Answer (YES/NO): NO